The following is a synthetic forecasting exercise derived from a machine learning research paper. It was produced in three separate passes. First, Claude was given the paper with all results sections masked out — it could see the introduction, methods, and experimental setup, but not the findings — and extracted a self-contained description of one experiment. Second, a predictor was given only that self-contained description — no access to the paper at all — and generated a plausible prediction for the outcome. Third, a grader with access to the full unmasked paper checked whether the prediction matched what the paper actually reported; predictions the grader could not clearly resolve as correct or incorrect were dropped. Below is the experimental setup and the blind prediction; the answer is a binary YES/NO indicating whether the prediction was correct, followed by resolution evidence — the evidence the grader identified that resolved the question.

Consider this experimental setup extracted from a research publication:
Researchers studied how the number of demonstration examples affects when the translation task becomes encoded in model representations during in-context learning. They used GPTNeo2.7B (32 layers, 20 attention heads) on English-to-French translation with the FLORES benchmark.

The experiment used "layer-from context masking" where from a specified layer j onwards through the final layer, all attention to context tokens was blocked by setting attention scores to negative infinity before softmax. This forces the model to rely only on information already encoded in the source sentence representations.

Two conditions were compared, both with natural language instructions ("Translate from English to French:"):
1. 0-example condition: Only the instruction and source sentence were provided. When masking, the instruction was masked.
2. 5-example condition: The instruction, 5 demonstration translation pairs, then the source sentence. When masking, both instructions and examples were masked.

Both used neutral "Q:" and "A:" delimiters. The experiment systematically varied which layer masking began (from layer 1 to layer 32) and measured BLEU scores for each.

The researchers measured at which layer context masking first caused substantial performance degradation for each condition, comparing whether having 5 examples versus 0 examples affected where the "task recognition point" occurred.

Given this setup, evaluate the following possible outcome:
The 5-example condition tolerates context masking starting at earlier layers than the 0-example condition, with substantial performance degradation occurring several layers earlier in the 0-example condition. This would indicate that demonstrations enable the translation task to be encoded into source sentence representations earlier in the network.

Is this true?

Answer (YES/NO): NO